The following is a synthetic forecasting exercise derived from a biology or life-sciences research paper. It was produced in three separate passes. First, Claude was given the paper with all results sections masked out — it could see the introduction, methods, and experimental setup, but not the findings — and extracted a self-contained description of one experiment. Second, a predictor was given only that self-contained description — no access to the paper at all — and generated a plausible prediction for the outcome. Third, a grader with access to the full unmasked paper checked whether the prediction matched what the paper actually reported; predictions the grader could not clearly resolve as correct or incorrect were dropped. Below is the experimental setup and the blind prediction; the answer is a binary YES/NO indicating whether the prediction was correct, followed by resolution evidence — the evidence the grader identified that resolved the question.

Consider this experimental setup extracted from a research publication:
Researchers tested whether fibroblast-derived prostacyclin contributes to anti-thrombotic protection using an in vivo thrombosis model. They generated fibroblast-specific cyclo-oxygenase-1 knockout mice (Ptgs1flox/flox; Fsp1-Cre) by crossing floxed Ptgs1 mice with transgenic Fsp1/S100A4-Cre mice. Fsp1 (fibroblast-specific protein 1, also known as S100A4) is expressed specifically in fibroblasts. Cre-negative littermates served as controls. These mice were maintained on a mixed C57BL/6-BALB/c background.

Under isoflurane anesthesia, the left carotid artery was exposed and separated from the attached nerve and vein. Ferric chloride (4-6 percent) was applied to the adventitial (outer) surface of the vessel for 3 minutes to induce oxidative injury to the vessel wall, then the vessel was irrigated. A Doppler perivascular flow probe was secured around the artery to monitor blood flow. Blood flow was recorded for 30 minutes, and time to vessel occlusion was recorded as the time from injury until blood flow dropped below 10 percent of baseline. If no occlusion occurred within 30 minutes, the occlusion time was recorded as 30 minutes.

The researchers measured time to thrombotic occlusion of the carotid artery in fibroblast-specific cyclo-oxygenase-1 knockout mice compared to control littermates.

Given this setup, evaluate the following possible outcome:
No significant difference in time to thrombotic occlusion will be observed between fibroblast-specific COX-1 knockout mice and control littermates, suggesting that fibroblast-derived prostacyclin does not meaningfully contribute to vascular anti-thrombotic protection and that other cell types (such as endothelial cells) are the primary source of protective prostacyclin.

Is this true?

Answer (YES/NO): NO